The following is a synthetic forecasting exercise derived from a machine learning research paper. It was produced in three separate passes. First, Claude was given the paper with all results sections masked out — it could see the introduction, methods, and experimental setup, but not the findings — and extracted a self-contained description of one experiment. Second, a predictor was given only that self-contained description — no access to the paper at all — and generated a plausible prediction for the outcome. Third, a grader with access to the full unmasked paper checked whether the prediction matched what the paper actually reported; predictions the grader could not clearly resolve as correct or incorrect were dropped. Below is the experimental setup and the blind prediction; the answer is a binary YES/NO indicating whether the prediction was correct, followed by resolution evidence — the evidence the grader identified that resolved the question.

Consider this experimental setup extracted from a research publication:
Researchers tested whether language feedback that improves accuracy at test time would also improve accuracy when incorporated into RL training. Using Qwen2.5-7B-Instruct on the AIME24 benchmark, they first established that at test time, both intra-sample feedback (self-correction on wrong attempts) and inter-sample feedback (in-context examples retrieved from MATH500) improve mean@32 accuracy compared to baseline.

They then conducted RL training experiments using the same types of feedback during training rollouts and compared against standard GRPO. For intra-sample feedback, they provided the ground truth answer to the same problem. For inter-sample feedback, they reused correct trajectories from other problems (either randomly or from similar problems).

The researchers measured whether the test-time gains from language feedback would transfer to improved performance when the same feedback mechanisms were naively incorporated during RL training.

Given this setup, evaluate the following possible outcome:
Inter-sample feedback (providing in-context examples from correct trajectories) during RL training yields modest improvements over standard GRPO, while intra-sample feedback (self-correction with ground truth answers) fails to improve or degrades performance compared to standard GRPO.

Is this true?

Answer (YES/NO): NO